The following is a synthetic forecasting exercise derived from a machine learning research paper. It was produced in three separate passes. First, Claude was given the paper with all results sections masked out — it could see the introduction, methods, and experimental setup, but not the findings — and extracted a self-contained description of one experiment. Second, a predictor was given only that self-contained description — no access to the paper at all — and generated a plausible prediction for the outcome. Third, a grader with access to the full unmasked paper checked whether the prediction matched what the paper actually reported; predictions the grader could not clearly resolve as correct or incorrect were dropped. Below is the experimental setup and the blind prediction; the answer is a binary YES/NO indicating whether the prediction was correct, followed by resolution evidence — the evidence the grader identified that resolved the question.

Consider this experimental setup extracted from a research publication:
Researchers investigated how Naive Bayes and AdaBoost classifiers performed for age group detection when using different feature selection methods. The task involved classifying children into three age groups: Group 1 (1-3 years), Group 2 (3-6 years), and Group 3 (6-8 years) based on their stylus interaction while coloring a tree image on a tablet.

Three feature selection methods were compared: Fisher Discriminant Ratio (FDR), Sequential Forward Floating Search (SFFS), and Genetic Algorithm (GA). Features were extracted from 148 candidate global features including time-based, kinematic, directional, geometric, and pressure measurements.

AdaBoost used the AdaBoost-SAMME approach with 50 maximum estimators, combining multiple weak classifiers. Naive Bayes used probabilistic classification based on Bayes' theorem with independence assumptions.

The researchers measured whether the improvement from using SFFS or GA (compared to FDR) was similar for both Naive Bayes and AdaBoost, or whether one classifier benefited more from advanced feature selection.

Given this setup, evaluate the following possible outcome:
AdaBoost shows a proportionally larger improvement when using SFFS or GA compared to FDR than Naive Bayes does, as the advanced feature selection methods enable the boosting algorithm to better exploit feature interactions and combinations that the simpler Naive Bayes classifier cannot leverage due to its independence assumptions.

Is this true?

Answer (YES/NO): NO